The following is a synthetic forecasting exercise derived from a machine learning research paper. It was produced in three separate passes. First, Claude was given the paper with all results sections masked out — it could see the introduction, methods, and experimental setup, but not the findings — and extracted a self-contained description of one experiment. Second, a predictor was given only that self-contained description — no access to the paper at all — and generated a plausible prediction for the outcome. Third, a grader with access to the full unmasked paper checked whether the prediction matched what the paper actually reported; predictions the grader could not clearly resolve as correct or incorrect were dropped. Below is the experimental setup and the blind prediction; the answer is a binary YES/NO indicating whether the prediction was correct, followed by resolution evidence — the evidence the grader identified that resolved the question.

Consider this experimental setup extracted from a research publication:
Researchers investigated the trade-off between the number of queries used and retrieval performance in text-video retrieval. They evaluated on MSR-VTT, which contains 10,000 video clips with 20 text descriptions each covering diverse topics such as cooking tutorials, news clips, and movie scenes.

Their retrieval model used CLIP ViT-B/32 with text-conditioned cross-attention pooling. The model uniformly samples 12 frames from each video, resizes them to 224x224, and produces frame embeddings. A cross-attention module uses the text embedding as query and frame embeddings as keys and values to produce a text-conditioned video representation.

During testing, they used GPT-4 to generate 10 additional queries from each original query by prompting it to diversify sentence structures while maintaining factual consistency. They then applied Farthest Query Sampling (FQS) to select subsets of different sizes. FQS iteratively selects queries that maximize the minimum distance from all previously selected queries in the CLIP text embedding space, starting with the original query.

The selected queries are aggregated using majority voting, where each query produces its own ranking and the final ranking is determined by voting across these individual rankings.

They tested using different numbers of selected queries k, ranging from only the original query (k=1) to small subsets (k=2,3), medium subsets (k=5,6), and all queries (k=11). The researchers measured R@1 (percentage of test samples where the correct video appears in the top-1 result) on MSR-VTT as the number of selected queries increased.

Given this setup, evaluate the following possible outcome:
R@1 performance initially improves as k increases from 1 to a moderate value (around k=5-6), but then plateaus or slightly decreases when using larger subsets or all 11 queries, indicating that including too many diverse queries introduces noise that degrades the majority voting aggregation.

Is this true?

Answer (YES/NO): NO